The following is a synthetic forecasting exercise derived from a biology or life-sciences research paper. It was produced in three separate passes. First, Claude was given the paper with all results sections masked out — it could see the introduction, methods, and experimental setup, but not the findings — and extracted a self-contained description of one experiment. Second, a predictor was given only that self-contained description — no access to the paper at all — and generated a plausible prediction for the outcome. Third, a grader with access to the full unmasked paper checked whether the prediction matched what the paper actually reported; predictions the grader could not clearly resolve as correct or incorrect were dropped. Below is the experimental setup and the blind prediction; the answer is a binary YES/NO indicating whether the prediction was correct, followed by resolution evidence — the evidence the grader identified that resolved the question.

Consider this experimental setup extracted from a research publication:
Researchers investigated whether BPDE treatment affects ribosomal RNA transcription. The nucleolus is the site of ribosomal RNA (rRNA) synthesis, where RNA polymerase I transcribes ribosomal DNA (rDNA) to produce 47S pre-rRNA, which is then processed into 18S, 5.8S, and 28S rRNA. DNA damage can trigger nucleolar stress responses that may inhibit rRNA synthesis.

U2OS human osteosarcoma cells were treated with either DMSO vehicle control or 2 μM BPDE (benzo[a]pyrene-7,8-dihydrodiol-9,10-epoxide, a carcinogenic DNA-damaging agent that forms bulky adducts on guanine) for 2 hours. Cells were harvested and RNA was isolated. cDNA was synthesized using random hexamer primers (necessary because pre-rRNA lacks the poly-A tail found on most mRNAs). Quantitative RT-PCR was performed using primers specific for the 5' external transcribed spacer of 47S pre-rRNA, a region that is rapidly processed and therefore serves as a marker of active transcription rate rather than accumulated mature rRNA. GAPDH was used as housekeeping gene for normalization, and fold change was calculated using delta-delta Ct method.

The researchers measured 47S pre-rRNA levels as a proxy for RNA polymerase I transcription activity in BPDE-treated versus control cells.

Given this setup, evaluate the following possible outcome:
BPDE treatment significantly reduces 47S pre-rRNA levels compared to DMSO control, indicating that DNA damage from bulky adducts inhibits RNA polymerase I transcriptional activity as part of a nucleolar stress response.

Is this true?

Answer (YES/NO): YES